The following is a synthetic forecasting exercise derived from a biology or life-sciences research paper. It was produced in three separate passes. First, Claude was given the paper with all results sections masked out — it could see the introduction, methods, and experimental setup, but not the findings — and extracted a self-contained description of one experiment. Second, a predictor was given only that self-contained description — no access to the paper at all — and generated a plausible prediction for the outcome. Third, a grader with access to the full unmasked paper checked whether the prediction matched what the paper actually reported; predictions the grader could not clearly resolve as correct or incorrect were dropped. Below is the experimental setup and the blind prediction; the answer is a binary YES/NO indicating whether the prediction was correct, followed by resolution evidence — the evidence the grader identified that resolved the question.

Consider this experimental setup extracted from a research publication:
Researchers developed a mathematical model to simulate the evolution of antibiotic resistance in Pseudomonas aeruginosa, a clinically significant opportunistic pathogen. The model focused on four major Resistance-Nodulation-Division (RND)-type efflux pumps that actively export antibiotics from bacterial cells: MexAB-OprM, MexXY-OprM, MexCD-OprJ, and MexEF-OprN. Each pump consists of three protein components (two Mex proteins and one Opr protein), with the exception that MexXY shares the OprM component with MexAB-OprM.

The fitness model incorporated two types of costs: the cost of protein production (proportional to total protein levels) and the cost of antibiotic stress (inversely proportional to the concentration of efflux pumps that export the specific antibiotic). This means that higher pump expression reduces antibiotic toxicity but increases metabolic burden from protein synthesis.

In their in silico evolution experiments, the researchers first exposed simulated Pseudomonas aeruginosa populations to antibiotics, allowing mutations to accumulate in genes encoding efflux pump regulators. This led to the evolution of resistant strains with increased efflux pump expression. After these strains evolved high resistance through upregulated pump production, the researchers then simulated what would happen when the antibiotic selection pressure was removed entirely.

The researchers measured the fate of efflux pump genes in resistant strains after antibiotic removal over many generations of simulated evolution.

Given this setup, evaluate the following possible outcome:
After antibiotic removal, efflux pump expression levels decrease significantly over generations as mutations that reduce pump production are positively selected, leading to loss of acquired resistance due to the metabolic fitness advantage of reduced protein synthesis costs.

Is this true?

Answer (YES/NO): YES